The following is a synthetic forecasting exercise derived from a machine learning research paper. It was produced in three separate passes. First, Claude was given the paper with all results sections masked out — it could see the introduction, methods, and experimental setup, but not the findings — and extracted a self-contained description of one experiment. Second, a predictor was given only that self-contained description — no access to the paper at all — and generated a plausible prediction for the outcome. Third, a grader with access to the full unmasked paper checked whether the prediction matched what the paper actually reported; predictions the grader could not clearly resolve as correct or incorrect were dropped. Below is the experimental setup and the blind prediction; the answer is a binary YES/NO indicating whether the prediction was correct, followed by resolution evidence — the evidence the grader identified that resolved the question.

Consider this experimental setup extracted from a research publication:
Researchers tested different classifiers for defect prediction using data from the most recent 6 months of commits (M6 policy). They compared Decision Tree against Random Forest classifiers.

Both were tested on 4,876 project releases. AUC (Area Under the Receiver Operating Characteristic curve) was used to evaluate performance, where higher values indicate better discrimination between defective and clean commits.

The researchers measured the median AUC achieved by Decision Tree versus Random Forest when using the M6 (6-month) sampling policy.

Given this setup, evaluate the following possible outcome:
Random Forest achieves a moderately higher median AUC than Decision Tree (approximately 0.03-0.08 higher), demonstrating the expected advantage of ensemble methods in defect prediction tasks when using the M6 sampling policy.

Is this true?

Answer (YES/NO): NO